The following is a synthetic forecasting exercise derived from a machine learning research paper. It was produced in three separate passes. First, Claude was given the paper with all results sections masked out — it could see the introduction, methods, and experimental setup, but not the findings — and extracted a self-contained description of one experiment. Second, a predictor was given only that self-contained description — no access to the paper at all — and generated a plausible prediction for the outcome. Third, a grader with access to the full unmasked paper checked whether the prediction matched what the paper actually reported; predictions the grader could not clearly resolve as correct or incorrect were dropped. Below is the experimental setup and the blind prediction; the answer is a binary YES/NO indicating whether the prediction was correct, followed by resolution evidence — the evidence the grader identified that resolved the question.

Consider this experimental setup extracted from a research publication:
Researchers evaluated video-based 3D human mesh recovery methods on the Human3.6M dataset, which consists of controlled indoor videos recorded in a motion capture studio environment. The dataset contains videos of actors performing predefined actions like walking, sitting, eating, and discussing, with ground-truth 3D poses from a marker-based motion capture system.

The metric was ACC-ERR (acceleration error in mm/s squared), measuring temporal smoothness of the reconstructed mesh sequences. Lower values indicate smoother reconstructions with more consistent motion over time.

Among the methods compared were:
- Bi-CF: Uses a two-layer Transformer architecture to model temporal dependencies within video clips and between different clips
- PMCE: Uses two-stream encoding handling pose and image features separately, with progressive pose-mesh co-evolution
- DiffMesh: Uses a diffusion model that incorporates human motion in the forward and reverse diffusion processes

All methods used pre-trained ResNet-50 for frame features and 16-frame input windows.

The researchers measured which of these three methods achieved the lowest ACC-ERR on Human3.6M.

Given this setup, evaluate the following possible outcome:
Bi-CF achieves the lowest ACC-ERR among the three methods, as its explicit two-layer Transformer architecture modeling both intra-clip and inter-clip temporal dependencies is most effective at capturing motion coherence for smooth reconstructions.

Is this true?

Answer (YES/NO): YES